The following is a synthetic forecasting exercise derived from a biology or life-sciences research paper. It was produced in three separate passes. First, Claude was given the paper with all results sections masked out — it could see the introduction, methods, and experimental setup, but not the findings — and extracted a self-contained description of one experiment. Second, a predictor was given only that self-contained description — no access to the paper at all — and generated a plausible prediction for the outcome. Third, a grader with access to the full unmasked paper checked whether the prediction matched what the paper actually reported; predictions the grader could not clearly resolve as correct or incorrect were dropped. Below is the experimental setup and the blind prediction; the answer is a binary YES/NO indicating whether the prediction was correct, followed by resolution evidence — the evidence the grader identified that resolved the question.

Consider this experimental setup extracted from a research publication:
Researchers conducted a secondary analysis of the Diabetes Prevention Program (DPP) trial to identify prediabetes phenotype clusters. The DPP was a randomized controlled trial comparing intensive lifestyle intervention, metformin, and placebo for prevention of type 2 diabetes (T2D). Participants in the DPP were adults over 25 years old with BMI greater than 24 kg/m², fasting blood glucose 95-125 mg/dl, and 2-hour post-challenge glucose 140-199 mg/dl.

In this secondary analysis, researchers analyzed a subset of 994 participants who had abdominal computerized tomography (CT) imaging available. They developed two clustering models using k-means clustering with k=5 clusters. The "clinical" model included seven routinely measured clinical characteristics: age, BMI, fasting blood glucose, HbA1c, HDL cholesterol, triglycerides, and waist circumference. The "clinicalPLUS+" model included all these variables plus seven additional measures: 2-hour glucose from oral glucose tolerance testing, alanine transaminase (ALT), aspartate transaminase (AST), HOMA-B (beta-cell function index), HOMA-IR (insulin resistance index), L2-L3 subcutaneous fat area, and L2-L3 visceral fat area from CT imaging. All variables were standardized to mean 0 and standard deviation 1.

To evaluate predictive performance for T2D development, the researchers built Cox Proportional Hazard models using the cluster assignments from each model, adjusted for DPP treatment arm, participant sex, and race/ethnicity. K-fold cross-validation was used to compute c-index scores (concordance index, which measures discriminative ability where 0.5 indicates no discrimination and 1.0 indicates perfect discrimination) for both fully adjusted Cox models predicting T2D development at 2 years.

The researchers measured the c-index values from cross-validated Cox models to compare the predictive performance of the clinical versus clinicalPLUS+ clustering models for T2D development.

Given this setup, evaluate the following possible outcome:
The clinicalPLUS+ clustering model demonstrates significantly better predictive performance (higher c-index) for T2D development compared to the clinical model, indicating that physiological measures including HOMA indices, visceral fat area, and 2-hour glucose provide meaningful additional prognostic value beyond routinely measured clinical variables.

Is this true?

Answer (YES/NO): NO